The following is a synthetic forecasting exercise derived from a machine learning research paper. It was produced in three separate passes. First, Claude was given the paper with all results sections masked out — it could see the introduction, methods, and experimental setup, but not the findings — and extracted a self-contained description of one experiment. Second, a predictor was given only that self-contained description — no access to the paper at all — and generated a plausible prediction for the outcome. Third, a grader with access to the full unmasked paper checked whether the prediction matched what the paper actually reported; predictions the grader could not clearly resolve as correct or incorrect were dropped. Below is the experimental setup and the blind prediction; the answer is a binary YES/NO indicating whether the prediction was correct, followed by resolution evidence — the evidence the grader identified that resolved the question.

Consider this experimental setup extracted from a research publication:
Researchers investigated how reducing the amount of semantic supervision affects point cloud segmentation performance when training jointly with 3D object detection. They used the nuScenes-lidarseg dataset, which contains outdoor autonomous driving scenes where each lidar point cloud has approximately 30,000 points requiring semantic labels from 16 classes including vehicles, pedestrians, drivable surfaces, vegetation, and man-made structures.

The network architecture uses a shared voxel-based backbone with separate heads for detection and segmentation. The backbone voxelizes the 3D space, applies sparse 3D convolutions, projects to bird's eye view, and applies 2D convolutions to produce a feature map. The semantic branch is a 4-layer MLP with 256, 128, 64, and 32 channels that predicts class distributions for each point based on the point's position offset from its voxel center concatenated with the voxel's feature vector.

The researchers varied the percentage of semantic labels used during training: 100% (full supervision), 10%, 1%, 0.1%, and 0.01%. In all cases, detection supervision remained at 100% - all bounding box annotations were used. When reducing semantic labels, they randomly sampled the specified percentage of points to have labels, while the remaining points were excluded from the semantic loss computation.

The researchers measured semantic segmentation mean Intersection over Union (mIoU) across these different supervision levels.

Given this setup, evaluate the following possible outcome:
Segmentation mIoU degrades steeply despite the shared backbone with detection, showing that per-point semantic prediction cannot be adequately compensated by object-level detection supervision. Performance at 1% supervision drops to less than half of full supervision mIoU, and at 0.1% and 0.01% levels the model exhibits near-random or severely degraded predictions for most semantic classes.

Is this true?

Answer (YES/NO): NO